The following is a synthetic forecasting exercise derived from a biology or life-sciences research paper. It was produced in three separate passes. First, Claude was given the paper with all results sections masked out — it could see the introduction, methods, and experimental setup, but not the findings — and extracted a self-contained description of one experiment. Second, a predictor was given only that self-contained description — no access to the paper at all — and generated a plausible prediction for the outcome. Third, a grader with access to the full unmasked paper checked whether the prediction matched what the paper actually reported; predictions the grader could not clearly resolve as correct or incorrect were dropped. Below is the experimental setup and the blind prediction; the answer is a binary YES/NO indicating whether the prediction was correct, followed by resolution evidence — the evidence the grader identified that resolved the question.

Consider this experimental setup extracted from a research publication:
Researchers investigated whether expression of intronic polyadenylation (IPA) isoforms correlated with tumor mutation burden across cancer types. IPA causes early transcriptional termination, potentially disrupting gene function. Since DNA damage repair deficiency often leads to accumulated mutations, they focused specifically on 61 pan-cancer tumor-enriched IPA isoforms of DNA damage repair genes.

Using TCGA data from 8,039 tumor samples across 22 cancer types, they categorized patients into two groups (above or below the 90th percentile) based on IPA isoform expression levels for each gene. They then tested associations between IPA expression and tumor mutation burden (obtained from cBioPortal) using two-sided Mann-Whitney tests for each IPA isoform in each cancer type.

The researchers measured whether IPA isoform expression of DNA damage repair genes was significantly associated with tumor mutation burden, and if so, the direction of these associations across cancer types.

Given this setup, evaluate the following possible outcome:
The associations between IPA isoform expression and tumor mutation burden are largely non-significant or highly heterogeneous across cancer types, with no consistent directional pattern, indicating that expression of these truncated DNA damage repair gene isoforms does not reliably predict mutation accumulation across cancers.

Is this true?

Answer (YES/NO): NO